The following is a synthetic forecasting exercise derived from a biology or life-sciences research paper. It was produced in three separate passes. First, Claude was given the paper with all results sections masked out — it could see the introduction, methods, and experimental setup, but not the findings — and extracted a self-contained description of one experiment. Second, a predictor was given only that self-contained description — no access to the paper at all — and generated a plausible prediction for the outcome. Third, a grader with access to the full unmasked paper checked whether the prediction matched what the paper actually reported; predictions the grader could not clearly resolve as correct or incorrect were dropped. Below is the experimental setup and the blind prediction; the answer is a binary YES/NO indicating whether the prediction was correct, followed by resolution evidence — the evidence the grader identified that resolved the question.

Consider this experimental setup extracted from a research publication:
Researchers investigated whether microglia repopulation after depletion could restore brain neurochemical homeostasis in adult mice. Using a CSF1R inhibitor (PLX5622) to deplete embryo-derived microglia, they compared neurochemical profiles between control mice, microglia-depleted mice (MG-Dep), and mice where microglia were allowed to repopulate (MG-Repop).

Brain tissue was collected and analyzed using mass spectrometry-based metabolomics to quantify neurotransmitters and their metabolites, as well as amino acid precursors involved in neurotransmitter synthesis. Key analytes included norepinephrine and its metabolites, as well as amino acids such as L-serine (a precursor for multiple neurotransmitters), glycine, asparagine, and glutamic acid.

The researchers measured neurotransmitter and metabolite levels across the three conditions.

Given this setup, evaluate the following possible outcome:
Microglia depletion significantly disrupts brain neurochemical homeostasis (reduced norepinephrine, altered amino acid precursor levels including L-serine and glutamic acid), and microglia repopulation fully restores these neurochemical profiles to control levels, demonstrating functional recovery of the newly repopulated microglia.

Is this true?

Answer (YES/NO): NO